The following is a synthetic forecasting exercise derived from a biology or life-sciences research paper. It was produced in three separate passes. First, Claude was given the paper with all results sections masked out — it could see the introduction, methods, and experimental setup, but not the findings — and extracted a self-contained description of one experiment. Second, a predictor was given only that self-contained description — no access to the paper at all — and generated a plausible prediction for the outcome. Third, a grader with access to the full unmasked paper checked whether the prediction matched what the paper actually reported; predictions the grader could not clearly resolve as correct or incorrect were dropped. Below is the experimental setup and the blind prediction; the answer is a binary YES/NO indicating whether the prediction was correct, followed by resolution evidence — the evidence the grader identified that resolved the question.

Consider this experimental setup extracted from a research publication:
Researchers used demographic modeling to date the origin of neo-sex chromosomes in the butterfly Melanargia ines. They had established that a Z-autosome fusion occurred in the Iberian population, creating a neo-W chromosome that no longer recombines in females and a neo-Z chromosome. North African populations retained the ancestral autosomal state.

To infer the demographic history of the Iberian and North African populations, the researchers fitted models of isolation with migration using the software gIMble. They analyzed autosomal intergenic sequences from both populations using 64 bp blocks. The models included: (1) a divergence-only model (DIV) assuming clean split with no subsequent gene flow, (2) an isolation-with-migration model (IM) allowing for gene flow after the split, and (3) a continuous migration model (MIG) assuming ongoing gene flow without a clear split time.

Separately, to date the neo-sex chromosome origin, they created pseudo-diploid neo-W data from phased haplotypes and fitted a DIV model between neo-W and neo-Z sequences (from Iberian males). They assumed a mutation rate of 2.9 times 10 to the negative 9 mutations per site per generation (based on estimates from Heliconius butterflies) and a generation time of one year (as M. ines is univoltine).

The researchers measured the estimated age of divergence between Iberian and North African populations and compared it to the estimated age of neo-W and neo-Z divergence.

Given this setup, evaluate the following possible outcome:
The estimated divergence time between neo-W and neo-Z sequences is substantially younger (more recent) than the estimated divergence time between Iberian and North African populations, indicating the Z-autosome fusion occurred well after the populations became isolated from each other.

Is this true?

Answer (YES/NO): NO